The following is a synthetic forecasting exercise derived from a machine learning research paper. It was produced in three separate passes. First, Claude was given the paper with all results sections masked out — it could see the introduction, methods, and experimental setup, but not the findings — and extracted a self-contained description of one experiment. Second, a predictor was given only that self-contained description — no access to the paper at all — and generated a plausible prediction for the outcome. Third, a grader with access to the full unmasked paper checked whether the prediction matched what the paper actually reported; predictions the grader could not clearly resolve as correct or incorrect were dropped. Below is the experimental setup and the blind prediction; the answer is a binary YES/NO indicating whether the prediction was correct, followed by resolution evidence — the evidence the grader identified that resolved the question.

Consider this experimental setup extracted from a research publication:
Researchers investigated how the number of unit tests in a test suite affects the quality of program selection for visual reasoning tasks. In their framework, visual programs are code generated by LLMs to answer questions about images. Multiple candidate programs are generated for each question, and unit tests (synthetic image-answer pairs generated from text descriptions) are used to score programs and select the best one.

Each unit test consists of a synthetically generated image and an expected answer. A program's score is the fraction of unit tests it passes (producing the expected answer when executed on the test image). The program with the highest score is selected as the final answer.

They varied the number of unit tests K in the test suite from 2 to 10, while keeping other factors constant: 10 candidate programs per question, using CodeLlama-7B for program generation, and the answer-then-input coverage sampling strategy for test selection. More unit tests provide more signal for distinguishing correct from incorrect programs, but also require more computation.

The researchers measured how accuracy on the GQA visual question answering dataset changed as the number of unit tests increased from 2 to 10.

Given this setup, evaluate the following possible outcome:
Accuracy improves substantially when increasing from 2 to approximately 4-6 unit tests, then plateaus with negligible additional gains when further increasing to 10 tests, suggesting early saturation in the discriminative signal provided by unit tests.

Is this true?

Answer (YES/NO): NO